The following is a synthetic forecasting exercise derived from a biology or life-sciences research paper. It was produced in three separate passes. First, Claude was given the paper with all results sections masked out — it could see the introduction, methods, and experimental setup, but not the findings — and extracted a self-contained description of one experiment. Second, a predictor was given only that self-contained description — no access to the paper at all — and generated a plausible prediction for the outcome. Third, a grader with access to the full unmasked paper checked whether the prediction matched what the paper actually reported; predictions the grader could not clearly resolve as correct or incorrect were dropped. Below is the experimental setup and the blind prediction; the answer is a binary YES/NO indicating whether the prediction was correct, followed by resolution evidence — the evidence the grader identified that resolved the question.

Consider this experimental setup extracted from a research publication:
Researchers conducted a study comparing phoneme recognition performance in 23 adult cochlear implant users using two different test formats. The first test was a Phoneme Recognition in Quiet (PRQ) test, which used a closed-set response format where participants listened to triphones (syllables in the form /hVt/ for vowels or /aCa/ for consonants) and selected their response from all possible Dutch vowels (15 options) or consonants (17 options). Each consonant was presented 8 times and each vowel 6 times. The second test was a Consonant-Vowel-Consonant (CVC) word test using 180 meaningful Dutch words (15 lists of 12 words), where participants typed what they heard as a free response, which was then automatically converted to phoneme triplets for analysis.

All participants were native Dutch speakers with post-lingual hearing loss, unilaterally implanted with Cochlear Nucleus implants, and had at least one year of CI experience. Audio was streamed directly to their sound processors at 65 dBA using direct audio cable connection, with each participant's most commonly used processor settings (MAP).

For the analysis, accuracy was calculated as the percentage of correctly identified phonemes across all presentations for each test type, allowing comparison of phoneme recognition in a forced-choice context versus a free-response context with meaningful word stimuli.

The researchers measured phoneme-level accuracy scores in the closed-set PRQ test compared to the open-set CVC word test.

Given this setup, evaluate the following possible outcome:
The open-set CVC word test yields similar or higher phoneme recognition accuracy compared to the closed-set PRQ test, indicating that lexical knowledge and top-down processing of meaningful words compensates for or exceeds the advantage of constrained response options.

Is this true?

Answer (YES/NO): YES